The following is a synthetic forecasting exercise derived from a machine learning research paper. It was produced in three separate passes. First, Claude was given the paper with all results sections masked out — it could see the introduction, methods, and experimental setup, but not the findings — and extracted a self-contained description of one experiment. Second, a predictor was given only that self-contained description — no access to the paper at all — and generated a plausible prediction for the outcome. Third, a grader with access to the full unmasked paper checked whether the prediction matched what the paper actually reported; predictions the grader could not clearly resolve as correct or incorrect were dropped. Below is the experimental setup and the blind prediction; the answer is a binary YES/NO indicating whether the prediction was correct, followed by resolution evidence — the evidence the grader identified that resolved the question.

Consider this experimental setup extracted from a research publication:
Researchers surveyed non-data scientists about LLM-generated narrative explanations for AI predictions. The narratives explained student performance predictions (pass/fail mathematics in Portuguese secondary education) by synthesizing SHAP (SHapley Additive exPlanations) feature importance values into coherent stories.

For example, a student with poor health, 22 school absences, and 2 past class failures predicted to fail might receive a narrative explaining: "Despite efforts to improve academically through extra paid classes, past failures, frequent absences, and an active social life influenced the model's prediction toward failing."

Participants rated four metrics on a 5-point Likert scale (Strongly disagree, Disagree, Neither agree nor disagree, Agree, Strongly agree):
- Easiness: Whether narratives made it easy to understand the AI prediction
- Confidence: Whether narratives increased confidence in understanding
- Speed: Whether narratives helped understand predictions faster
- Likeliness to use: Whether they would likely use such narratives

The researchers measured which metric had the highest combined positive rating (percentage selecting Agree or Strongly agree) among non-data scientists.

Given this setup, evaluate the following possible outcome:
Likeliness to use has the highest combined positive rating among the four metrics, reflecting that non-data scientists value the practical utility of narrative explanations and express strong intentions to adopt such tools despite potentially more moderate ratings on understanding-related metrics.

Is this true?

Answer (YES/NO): NO